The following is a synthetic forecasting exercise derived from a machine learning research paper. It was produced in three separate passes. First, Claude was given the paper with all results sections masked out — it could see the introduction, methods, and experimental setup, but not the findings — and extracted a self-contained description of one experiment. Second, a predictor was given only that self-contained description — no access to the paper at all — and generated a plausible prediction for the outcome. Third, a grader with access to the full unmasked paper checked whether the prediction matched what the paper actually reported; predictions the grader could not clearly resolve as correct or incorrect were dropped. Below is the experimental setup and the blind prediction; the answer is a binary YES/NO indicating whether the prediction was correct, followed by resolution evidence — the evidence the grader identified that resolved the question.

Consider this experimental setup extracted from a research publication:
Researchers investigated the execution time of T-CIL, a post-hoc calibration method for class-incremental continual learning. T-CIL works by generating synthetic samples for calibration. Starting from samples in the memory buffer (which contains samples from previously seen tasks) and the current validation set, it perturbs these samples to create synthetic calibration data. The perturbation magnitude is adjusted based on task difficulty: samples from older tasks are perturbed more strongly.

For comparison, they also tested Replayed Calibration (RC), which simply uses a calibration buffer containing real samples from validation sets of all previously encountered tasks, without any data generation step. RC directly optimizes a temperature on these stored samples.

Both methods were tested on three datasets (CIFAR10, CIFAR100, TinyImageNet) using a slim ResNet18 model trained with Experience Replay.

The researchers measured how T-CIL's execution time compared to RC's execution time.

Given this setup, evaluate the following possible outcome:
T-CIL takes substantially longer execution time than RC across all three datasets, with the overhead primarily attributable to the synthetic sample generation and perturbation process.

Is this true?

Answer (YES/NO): YES